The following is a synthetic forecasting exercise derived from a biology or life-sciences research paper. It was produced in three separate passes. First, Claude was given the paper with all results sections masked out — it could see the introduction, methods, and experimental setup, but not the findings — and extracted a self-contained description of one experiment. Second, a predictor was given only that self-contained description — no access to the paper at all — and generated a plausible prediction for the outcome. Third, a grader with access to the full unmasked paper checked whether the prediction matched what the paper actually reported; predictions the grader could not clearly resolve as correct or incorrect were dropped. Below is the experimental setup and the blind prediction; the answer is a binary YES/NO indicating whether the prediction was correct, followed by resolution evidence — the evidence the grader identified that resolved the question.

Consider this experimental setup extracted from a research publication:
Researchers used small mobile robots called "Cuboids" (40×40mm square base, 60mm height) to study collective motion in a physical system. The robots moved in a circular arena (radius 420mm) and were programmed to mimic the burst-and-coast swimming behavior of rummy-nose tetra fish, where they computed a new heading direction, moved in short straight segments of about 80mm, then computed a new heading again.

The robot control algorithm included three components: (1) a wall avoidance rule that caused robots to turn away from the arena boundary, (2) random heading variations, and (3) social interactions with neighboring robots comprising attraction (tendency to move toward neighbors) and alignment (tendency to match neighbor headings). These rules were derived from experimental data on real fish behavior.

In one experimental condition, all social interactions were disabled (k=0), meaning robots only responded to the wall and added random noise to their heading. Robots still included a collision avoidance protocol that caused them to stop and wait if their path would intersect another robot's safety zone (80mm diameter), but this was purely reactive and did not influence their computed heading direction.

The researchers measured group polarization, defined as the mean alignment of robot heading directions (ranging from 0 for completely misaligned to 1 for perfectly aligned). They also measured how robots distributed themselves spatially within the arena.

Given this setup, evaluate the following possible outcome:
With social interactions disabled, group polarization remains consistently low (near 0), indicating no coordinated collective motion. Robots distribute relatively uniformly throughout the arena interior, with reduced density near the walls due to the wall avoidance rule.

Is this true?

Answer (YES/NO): NO